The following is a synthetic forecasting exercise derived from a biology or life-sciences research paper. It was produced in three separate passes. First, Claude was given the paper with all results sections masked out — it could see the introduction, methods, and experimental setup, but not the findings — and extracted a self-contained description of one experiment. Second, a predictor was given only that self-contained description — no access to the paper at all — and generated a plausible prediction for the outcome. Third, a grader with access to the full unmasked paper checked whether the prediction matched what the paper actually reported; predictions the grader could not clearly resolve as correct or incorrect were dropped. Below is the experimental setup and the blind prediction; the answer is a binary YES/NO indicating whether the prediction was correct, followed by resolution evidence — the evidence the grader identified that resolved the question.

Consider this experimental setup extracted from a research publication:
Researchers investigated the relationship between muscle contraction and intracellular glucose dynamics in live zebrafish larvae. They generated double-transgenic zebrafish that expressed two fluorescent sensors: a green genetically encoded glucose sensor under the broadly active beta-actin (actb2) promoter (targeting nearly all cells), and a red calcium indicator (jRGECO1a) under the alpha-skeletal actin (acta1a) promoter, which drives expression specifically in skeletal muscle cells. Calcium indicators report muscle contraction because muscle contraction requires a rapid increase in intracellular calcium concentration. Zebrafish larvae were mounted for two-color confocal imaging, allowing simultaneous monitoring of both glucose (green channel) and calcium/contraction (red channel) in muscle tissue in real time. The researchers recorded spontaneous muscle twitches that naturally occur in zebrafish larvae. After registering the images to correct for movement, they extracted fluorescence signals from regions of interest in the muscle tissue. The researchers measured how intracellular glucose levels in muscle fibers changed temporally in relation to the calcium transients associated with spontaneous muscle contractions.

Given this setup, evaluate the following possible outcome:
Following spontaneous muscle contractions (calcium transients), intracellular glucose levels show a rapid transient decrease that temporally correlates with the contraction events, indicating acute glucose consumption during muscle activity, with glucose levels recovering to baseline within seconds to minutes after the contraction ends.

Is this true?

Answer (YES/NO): NO